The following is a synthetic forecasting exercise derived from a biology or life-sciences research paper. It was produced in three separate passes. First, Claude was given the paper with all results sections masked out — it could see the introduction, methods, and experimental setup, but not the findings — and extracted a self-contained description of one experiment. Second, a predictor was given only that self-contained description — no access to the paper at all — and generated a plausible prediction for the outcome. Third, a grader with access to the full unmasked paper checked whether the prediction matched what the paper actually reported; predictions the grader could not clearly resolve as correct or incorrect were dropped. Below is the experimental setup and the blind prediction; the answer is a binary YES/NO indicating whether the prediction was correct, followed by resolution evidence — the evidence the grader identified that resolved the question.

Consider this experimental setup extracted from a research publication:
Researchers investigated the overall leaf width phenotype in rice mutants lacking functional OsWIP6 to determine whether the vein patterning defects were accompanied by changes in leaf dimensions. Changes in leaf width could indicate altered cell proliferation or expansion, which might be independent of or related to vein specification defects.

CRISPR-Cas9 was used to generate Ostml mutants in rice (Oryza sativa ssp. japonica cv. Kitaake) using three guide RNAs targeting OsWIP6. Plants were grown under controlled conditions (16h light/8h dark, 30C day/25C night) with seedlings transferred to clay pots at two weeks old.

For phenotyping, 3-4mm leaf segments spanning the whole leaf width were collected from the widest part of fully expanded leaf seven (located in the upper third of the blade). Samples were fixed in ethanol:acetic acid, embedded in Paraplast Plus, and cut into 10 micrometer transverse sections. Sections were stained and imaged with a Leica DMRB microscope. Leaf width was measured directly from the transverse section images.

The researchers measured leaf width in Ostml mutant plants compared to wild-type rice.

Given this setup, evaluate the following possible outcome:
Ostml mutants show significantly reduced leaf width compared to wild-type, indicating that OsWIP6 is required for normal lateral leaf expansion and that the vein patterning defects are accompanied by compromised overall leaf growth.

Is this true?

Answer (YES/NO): NO